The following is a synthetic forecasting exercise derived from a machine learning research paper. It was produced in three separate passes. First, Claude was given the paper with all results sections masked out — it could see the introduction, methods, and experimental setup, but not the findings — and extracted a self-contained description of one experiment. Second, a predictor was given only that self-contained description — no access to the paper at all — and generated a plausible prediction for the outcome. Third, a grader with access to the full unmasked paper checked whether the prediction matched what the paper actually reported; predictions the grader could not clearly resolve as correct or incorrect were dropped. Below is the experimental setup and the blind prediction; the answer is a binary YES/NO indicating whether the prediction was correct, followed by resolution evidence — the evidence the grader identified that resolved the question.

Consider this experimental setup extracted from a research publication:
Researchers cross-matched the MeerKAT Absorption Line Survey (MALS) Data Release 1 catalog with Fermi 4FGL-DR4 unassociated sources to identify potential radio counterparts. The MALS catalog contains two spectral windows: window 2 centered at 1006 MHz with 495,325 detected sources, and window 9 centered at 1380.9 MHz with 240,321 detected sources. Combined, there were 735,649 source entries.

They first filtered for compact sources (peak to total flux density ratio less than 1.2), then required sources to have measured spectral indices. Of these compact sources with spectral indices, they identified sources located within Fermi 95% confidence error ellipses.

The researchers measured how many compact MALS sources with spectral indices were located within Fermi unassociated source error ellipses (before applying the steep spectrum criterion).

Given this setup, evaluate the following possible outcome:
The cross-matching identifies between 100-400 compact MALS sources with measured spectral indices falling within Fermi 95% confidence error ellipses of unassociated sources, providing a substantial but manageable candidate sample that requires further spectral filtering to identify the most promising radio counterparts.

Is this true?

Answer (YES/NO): NO